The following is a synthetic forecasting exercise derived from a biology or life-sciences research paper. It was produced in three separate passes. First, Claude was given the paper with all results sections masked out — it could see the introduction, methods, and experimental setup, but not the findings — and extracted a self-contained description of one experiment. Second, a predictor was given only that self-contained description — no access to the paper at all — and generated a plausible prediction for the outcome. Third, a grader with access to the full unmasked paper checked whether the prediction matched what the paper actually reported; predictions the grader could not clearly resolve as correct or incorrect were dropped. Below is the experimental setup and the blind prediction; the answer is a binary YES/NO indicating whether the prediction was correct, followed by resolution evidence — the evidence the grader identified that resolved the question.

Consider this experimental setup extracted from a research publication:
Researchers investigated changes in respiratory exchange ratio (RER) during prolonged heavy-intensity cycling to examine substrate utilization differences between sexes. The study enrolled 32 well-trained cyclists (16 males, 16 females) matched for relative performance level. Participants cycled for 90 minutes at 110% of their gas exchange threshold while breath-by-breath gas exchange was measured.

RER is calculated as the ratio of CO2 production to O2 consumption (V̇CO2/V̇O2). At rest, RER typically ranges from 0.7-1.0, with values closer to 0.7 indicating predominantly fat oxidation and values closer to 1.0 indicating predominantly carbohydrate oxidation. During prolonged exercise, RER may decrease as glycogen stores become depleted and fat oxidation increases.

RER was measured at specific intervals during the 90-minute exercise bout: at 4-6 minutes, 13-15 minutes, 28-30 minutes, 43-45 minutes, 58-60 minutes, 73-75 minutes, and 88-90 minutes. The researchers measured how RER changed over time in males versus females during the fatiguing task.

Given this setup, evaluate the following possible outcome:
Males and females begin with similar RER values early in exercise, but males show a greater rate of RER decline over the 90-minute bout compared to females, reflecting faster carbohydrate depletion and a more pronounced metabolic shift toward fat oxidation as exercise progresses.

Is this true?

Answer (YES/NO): NO